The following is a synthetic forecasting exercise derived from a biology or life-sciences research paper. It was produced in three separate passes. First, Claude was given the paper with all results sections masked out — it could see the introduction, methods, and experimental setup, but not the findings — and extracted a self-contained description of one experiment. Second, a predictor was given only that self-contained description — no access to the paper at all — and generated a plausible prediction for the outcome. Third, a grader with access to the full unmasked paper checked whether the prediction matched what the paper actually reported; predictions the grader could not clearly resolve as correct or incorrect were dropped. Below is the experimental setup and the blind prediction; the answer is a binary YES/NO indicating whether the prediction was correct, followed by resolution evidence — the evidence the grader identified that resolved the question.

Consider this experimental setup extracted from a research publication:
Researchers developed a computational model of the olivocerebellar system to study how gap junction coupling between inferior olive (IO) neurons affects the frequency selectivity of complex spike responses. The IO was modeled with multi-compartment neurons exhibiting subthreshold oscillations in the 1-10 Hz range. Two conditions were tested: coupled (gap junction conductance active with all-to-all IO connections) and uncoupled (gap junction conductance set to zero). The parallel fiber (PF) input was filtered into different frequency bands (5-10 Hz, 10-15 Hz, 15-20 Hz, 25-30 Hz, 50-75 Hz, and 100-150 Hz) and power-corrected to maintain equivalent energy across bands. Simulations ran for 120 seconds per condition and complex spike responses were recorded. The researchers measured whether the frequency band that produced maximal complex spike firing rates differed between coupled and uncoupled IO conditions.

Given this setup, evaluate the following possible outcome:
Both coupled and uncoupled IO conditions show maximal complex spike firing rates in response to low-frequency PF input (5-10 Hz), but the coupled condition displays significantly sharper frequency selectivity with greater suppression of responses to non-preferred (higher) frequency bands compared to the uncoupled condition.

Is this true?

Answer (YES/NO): NO